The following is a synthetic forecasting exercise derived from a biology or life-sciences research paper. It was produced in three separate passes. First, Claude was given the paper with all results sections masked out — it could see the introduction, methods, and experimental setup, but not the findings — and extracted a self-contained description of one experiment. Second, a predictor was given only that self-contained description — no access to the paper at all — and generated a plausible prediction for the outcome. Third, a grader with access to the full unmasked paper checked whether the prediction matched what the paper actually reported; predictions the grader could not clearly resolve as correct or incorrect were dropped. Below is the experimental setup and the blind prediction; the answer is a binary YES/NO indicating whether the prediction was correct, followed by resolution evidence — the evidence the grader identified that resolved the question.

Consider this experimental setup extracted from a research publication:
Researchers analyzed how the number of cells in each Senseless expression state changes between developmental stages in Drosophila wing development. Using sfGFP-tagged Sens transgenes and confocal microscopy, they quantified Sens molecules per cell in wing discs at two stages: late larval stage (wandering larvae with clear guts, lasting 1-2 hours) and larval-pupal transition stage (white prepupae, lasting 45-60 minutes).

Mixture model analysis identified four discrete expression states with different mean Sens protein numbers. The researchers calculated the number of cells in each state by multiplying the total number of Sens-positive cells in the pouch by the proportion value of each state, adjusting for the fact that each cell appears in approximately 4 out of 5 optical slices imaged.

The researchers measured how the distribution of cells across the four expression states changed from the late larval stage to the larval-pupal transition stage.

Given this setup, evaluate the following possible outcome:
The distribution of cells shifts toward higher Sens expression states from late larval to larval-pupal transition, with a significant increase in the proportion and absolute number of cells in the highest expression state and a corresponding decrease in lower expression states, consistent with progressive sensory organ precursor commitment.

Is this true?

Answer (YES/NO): NO